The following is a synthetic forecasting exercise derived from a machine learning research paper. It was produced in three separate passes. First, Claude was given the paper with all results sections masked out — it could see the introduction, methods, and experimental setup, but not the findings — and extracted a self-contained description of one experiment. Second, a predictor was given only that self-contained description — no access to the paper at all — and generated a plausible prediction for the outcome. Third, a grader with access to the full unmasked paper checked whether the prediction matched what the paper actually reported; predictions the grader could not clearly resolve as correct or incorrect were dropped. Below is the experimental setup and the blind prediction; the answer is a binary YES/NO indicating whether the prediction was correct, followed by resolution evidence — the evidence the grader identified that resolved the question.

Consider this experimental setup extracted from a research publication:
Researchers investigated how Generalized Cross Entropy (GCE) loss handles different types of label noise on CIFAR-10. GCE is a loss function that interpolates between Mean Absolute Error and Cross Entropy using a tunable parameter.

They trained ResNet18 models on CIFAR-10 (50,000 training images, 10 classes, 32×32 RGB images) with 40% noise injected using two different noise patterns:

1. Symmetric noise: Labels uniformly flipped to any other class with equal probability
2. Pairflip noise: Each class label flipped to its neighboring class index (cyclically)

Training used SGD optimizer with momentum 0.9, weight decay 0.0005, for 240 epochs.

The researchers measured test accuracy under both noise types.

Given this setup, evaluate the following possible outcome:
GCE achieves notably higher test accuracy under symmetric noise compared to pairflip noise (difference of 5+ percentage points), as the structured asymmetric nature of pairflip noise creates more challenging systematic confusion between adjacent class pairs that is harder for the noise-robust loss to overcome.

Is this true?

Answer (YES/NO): YES